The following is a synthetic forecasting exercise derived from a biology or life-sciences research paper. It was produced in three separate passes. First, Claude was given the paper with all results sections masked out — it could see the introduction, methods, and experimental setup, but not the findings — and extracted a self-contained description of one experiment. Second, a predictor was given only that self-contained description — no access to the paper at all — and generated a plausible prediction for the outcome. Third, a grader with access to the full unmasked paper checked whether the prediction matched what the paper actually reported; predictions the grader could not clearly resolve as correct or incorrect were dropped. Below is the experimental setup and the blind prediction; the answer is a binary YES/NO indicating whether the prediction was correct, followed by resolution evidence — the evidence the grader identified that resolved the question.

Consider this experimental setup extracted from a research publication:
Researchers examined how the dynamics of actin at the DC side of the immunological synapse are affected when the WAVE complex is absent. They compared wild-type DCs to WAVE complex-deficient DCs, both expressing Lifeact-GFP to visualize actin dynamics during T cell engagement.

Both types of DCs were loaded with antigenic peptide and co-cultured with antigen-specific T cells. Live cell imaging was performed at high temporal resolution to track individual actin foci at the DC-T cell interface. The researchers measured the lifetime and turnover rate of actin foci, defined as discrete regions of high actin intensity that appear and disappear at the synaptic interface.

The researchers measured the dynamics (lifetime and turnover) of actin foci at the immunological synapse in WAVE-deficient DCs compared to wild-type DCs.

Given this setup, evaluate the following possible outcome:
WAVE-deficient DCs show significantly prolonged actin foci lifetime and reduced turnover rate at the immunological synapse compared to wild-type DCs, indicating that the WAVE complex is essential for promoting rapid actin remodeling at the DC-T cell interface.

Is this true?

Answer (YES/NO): YES